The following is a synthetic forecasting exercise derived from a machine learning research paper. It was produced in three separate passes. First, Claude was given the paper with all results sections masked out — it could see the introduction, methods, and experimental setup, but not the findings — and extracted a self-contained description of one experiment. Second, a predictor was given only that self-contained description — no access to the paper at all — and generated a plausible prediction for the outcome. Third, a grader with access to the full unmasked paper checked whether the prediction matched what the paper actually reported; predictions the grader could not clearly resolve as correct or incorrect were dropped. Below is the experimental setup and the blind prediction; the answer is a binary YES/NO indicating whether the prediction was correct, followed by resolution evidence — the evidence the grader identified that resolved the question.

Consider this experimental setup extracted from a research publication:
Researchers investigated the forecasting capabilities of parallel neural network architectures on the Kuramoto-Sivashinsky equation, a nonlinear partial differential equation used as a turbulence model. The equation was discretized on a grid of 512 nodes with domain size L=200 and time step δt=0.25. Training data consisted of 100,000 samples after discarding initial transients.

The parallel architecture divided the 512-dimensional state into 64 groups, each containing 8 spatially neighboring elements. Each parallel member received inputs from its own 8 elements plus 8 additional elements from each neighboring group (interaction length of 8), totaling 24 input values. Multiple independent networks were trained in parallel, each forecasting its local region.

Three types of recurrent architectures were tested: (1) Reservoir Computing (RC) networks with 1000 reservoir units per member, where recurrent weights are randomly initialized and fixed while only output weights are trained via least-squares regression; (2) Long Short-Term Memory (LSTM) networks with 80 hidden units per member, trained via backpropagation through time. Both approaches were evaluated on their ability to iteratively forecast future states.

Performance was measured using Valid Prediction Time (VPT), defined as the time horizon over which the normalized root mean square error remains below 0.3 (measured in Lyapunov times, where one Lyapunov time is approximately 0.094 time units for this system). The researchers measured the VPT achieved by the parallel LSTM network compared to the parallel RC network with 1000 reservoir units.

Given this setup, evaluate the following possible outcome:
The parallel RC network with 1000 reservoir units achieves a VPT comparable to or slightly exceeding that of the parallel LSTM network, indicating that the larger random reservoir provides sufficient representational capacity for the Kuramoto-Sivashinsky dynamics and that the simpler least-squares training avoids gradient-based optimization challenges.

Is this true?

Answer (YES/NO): YES